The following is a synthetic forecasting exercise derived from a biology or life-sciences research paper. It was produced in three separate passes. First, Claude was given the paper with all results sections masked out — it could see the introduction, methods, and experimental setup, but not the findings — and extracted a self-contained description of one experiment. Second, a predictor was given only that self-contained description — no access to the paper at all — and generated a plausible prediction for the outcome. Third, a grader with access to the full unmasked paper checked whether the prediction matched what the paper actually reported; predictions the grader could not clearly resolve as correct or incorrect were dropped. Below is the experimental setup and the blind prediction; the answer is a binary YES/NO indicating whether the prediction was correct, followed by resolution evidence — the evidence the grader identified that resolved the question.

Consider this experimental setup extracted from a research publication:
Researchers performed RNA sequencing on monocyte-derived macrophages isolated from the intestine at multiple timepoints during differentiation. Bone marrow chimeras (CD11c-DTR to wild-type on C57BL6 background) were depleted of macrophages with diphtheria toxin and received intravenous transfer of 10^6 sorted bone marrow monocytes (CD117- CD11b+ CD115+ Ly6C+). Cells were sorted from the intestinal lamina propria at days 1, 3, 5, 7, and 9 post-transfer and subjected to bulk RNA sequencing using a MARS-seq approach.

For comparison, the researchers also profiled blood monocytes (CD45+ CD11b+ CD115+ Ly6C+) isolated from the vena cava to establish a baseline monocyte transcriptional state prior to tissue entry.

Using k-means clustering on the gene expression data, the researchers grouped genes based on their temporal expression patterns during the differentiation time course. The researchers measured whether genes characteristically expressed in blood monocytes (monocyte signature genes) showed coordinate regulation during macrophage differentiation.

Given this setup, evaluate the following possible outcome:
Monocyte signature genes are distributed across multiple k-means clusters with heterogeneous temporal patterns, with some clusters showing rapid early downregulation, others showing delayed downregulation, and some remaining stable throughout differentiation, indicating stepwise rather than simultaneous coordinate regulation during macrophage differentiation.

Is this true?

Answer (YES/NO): YES